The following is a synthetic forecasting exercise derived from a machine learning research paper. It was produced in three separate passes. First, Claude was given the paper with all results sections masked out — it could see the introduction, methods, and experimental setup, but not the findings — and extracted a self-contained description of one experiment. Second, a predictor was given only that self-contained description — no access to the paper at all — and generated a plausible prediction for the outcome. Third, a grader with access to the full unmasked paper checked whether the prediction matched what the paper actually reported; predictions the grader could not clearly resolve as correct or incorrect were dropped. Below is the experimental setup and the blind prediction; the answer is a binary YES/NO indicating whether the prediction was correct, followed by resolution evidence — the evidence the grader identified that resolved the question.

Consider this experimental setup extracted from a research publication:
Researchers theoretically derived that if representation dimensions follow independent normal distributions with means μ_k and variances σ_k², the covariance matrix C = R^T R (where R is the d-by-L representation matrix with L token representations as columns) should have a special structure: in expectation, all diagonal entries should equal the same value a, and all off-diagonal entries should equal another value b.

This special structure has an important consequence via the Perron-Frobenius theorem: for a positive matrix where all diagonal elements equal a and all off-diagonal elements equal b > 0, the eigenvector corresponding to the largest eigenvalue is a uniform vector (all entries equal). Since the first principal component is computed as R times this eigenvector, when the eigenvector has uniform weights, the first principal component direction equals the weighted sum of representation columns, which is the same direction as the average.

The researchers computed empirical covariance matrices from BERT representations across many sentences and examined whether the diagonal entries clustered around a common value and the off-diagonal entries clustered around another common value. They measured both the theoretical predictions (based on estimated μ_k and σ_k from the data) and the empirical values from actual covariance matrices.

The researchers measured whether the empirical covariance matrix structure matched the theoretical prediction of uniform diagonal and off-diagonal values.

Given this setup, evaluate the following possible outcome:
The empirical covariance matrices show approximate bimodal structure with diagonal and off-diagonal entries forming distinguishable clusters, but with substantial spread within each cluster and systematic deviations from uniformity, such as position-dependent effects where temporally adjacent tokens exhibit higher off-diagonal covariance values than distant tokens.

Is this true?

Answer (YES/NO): NO